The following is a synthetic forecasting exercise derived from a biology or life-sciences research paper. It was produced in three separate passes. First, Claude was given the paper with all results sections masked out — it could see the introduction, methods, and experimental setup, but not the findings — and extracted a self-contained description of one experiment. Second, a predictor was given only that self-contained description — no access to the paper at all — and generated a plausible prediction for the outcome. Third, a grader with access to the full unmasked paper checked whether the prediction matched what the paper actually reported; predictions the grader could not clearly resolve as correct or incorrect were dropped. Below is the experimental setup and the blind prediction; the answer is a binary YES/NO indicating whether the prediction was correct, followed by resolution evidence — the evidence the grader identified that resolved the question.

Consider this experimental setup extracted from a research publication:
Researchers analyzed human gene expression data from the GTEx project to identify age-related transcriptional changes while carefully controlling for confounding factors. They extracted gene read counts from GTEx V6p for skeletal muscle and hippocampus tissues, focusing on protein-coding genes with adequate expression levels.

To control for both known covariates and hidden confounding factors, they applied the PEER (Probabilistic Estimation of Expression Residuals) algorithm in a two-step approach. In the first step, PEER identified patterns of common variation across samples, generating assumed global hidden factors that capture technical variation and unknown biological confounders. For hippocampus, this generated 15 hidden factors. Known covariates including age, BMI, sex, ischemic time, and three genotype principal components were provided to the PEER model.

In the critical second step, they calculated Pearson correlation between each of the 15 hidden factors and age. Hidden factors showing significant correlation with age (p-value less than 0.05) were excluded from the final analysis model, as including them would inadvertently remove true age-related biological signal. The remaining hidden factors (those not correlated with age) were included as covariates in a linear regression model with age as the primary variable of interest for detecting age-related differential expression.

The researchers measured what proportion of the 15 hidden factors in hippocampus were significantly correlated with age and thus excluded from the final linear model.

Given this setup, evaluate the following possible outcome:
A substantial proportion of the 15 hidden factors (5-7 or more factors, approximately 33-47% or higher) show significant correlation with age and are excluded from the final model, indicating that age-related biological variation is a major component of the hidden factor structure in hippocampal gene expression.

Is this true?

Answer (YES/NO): YES